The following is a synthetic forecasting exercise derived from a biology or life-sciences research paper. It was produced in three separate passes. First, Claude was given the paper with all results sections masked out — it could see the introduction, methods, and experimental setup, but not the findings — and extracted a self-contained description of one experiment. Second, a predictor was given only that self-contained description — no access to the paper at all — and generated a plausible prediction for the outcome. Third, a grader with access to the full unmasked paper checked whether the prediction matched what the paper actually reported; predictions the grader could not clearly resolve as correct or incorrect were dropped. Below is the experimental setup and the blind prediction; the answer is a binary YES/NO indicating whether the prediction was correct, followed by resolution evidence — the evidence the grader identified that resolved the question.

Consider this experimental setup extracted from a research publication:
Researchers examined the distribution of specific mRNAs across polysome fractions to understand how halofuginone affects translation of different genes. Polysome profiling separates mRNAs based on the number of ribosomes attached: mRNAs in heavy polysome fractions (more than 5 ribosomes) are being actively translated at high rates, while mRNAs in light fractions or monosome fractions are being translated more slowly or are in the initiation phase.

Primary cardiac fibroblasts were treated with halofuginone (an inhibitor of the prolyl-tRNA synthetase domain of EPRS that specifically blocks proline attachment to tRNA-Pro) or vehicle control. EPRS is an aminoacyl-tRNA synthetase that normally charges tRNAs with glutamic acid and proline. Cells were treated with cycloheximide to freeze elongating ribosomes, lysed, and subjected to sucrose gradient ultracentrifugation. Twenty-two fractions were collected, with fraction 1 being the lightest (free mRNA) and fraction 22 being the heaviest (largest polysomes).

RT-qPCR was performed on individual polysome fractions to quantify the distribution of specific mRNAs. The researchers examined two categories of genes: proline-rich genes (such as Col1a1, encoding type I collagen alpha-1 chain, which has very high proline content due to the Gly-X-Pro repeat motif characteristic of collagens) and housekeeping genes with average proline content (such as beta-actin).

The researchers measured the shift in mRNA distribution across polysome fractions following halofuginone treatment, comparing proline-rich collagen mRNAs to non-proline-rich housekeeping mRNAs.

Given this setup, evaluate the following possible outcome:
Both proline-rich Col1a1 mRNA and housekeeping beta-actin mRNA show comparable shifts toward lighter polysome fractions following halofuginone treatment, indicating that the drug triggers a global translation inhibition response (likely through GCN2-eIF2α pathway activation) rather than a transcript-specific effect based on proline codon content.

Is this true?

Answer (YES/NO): NO